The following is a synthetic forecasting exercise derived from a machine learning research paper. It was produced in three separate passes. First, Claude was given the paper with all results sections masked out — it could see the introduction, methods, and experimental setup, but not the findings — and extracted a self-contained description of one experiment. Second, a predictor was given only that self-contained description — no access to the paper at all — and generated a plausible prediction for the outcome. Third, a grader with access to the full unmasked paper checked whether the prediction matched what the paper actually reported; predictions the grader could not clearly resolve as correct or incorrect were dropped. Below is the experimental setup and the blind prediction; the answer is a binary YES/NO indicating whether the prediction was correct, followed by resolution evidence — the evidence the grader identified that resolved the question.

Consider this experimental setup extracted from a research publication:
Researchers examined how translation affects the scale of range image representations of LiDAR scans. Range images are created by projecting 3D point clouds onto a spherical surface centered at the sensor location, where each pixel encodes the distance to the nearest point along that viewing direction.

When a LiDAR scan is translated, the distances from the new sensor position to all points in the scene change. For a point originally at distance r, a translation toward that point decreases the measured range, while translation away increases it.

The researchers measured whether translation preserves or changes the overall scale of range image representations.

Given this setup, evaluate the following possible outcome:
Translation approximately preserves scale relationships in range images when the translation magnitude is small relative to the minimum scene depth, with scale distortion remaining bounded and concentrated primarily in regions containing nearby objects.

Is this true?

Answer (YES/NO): NO